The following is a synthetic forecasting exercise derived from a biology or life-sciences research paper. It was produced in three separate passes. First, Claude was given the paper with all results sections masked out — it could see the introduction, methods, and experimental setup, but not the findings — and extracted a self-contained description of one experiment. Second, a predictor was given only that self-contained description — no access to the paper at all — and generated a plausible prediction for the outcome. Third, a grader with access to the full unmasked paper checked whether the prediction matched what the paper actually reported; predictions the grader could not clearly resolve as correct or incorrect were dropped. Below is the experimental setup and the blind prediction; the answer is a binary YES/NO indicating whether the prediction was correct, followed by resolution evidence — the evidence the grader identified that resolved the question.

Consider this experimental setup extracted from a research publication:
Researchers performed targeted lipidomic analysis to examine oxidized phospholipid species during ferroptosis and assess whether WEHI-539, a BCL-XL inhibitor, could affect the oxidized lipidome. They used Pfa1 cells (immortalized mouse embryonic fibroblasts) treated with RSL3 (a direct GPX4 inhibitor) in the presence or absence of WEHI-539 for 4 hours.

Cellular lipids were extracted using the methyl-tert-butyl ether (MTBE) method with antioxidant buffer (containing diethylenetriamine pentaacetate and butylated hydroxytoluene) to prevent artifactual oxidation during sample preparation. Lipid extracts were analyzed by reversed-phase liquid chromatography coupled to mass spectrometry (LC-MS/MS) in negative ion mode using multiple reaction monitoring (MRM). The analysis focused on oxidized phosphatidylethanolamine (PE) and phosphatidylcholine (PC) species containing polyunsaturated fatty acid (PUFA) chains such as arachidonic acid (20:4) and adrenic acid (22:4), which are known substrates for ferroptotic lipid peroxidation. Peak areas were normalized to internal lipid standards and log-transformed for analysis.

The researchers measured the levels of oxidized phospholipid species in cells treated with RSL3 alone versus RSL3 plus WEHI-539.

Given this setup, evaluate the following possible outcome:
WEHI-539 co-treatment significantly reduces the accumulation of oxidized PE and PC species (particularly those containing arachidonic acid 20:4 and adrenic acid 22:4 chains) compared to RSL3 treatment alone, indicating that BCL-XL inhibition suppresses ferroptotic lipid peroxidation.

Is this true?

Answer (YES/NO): NO